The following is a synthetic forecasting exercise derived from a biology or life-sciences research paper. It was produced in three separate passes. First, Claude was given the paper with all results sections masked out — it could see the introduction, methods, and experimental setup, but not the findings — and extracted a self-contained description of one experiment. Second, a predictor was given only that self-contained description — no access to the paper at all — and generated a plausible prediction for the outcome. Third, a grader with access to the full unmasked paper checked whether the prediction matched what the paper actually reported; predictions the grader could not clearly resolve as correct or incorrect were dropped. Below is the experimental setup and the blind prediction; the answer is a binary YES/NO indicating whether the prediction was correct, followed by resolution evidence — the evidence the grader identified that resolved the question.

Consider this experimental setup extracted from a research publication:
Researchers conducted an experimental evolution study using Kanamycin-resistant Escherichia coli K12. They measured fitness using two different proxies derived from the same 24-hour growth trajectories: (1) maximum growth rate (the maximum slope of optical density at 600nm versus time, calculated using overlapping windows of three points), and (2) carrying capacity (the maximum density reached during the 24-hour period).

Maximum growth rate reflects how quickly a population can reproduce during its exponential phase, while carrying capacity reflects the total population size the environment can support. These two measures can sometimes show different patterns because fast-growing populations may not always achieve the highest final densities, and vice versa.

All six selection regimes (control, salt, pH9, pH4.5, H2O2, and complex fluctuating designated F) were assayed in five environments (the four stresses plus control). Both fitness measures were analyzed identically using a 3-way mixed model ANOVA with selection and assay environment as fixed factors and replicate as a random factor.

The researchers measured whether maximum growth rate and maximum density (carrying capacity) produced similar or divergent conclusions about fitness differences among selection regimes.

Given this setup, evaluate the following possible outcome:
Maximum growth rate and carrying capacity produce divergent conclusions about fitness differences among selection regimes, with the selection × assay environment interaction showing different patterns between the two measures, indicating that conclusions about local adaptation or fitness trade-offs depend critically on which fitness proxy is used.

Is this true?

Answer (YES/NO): YES